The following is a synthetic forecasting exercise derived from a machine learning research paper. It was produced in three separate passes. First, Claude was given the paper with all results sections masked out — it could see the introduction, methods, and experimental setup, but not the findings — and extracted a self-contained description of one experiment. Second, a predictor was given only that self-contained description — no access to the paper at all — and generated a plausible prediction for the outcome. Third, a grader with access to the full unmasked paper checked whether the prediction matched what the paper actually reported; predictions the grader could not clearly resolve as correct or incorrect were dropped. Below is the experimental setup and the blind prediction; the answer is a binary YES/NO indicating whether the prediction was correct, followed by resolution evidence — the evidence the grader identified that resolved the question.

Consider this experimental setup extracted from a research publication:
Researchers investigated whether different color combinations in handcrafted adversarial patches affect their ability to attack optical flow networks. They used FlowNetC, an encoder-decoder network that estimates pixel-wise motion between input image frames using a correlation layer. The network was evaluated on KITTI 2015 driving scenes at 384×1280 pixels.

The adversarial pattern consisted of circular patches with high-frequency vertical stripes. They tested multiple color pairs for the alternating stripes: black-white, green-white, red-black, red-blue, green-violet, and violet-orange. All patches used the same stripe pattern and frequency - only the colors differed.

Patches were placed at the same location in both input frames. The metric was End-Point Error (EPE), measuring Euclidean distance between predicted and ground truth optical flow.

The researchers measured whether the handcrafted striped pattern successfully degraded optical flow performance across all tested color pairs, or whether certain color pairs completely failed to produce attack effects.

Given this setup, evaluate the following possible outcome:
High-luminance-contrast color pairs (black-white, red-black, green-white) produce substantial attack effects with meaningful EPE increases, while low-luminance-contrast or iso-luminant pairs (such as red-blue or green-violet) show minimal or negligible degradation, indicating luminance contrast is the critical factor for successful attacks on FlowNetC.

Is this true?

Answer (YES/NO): NO